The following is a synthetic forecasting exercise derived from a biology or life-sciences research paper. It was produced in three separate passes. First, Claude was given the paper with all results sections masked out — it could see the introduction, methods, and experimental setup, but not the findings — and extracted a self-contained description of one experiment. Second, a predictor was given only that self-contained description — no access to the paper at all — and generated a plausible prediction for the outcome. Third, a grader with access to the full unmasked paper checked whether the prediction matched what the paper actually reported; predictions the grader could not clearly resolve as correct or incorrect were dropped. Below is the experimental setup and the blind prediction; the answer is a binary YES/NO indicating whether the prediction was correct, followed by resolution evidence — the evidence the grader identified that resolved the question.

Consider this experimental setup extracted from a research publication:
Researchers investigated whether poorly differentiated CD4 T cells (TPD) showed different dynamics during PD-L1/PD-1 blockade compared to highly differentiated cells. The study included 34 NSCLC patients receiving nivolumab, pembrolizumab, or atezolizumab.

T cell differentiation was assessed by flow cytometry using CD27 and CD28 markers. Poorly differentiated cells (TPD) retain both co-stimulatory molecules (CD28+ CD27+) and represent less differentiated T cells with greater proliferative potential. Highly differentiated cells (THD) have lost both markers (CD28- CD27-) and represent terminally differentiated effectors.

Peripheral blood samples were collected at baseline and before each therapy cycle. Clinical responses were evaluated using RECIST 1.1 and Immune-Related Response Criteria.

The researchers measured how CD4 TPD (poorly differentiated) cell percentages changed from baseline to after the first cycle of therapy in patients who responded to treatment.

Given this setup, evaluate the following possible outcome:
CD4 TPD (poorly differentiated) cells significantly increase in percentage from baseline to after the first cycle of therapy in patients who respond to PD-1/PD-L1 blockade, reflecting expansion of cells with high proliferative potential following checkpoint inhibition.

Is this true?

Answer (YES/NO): YES